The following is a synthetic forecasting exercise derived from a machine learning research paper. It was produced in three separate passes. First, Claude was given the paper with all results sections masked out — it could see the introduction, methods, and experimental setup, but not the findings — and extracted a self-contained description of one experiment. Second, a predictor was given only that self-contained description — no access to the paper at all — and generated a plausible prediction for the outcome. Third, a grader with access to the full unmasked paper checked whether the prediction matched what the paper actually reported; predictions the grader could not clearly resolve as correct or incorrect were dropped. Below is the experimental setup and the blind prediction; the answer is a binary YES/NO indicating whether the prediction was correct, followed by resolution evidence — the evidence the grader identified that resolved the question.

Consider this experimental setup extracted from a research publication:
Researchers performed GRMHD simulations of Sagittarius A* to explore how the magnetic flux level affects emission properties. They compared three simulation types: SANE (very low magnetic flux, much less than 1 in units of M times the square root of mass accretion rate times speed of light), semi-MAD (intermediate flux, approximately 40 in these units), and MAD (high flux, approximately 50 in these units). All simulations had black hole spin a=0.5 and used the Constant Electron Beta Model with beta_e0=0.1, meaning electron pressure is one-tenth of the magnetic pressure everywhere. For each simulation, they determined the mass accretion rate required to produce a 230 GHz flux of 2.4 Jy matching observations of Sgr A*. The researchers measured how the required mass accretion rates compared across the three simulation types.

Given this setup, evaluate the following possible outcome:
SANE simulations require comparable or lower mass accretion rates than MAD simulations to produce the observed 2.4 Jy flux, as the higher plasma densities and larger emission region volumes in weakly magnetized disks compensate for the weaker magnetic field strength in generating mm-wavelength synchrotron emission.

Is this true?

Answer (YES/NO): NO